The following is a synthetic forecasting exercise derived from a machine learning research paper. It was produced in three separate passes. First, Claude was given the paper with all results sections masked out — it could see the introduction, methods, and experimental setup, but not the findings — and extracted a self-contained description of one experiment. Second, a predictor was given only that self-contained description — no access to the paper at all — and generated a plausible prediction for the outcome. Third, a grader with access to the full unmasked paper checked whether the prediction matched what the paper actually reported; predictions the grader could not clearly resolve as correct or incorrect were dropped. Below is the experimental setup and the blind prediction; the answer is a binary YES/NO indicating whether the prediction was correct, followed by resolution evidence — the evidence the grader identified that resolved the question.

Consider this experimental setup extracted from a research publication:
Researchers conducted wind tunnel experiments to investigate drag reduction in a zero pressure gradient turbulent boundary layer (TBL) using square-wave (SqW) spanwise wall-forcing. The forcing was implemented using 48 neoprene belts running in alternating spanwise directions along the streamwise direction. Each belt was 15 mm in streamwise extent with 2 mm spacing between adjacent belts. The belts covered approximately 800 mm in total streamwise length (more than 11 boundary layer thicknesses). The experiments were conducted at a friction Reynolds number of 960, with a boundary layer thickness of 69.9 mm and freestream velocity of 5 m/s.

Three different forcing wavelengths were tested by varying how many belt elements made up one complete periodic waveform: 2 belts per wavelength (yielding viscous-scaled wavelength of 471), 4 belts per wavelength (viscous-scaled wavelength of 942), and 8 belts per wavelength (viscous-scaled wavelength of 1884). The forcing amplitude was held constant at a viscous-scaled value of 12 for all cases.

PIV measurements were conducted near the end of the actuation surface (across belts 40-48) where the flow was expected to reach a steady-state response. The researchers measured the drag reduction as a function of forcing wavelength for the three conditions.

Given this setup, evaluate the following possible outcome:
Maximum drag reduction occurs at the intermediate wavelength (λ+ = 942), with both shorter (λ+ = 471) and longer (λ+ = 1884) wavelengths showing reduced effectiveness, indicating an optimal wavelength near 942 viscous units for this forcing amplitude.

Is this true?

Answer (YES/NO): YES